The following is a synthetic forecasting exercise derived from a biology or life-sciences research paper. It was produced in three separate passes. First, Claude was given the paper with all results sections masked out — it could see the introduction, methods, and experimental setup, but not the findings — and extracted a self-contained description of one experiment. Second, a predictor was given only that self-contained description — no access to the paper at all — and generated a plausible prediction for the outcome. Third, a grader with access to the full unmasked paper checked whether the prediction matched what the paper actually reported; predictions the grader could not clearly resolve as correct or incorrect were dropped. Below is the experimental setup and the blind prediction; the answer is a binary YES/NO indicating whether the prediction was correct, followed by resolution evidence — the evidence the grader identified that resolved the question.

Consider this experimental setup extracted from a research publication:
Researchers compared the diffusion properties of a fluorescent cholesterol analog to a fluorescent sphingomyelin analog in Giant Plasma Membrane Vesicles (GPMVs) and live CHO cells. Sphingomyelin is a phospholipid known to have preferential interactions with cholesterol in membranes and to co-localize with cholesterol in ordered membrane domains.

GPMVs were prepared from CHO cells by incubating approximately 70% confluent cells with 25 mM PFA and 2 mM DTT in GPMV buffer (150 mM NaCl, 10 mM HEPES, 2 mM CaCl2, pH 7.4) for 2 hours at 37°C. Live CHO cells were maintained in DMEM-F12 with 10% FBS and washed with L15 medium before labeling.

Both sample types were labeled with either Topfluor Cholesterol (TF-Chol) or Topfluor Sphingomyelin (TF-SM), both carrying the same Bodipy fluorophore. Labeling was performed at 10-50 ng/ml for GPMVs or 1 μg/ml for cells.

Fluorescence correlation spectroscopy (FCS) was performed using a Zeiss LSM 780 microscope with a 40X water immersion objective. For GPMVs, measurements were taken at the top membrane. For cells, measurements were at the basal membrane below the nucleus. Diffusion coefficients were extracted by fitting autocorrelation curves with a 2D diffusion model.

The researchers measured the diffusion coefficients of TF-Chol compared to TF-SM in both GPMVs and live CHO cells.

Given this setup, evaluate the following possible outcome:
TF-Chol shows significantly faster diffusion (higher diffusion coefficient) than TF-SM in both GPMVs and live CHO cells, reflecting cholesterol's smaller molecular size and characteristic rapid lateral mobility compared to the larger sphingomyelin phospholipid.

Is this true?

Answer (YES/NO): NO